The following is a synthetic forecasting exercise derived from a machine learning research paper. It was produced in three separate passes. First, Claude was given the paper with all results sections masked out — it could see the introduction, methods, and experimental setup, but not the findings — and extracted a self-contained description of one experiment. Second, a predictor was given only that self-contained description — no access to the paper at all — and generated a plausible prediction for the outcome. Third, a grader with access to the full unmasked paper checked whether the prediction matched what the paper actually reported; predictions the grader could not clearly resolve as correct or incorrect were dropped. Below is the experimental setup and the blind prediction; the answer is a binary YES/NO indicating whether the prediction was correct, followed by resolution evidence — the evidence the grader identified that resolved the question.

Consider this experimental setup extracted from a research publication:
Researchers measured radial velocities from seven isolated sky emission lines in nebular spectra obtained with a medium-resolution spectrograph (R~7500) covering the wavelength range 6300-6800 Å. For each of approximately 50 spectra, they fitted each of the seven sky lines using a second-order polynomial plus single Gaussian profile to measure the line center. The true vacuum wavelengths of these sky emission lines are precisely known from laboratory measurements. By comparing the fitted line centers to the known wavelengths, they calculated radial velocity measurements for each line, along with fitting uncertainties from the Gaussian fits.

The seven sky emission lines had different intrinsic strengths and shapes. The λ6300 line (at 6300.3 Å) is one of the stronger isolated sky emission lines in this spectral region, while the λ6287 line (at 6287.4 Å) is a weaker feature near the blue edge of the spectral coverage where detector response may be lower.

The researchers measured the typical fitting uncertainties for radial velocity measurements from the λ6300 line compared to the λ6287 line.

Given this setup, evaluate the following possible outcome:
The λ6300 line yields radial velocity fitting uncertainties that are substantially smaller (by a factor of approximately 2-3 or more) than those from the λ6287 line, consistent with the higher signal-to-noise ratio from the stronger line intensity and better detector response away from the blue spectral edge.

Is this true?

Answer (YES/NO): YES